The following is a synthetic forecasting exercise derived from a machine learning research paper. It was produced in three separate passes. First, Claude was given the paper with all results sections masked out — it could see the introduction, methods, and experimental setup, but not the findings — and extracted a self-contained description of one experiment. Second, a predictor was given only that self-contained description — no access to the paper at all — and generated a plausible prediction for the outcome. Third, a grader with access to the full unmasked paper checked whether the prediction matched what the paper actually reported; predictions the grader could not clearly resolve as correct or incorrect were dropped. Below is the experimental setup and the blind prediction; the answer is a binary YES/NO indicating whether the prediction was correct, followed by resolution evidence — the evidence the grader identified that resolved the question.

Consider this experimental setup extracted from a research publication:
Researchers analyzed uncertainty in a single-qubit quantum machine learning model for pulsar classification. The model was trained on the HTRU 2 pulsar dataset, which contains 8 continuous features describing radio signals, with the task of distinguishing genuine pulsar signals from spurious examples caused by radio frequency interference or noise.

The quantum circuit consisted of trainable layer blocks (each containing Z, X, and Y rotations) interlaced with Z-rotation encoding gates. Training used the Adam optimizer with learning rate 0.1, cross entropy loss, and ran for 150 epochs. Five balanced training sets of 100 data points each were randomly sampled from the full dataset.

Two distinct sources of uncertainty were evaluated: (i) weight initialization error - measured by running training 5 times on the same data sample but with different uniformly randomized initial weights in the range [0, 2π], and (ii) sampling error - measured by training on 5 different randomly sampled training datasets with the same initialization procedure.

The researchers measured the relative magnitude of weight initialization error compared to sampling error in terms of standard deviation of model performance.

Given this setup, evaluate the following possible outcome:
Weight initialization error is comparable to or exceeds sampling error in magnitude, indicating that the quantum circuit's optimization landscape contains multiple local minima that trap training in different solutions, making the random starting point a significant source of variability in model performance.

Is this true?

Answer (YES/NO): NO